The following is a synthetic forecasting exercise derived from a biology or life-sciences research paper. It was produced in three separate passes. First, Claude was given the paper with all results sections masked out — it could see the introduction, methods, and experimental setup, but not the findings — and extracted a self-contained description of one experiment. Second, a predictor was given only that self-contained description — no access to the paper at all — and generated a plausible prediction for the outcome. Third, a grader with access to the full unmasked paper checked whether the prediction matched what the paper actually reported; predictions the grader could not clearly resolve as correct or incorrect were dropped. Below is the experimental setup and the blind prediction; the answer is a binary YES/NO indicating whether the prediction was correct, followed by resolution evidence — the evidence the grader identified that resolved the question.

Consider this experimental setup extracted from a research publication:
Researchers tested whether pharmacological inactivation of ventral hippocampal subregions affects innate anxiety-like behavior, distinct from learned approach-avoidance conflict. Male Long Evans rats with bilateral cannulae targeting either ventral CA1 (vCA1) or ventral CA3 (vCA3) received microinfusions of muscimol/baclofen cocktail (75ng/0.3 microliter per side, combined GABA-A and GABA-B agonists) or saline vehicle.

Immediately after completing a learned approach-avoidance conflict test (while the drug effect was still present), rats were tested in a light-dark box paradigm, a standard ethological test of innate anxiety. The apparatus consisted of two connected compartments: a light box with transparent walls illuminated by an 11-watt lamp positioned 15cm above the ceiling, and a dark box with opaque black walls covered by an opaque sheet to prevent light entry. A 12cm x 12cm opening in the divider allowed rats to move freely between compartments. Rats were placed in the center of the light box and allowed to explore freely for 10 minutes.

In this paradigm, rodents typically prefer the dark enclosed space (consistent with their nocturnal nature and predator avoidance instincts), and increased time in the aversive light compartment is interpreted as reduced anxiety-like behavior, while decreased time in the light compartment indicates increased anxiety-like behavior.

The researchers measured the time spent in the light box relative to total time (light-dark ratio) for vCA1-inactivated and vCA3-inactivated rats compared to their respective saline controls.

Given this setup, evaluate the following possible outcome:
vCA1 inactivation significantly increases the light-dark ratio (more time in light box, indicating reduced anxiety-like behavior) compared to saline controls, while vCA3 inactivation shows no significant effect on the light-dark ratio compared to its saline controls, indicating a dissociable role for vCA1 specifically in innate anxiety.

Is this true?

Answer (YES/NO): NO